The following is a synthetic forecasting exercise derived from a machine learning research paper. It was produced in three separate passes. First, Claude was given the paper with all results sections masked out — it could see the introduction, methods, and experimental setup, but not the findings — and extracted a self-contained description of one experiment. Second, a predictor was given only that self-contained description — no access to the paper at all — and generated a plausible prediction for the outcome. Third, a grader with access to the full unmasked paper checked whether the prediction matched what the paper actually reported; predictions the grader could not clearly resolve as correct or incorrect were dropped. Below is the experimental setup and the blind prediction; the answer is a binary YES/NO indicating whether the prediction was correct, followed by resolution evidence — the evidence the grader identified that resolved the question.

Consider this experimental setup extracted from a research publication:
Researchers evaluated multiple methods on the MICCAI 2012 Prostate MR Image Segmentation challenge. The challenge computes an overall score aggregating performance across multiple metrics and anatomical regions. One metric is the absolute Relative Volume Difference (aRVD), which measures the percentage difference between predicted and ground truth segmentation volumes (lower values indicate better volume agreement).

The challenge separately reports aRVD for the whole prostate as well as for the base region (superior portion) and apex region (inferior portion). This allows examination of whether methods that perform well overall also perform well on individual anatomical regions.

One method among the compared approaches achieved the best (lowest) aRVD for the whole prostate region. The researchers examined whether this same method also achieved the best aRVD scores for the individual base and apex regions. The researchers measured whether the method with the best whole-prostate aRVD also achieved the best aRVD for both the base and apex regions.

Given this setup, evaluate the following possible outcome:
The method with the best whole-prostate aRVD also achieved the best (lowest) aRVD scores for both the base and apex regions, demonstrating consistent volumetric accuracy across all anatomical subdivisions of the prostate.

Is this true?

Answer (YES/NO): NO